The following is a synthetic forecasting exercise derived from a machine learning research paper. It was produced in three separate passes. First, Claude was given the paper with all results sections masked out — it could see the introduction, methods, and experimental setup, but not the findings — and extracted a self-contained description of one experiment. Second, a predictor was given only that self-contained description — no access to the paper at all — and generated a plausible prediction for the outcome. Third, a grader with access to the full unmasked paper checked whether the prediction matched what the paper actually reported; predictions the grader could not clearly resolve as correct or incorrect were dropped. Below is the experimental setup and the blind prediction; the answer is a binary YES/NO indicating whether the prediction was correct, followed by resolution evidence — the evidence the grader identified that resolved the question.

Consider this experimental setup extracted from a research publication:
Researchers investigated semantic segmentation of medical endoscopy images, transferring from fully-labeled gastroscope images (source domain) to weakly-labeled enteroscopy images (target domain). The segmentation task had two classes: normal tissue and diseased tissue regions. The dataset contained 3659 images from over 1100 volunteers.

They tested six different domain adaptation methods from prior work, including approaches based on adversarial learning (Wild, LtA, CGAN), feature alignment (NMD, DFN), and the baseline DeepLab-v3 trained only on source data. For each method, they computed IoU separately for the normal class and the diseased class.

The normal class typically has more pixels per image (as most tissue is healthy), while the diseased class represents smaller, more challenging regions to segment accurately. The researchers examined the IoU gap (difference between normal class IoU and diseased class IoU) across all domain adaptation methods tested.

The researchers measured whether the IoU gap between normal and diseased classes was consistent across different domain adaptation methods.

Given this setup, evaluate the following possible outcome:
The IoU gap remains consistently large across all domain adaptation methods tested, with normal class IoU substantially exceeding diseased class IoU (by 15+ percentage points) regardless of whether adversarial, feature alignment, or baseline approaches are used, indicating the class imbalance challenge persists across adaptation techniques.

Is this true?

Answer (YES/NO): YES